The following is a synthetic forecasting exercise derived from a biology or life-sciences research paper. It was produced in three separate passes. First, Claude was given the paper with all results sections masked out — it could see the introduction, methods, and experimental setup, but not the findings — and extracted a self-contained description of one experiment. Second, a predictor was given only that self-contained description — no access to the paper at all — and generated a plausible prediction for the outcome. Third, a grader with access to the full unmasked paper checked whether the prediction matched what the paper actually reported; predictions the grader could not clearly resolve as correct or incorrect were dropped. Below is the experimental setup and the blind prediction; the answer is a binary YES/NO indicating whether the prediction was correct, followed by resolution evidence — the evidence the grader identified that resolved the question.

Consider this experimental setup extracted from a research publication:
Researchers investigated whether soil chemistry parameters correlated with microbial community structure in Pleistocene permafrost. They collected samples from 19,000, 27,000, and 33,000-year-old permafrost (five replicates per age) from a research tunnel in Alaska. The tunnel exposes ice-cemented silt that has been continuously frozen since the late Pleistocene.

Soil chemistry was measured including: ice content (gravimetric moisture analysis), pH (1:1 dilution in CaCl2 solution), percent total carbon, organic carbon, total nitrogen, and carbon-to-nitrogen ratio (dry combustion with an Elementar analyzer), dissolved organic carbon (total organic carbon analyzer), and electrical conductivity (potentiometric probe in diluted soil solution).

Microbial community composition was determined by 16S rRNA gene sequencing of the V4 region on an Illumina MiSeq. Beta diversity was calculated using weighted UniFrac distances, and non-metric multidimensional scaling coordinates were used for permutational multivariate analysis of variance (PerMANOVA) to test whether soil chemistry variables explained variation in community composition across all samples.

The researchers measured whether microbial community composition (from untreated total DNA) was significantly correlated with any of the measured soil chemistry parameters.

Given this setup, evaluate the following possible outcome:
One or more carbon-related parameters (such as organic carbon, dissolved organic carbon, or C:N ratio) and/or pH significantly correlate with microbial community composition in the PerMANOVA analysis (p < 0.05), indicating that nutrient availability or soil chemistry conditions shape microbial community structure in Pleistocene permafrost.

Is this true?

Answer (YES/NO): YES